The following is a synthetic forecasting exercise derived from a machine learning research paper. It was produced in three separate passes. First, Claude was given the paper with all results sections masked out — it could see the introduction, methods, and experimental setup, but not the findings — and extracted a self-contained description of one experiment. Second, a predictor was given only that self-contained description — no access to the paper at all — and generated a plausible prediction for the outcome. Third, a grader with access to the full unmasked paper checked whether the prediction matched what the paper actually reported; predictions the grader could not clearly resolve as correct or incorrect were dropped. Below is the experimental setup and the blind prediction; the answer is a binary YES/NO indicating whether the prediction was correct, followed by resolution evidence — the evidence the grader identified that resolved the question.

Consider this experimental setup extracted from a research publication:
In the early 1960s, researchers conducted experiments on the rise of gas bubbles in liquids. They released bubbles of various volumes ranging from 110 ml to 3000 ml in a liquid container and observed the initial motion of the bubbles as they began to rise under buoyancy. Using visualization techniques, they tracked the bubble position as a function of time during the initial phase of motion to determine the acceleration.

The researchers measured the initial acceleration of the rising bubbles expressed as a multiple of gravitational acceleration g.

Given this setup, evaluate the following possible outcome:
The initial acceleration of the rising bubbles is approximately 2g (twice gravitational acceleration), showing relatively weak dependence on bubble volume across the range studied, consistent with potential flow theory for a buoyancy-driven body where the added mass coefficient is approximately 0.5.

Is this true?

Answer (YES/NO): YES